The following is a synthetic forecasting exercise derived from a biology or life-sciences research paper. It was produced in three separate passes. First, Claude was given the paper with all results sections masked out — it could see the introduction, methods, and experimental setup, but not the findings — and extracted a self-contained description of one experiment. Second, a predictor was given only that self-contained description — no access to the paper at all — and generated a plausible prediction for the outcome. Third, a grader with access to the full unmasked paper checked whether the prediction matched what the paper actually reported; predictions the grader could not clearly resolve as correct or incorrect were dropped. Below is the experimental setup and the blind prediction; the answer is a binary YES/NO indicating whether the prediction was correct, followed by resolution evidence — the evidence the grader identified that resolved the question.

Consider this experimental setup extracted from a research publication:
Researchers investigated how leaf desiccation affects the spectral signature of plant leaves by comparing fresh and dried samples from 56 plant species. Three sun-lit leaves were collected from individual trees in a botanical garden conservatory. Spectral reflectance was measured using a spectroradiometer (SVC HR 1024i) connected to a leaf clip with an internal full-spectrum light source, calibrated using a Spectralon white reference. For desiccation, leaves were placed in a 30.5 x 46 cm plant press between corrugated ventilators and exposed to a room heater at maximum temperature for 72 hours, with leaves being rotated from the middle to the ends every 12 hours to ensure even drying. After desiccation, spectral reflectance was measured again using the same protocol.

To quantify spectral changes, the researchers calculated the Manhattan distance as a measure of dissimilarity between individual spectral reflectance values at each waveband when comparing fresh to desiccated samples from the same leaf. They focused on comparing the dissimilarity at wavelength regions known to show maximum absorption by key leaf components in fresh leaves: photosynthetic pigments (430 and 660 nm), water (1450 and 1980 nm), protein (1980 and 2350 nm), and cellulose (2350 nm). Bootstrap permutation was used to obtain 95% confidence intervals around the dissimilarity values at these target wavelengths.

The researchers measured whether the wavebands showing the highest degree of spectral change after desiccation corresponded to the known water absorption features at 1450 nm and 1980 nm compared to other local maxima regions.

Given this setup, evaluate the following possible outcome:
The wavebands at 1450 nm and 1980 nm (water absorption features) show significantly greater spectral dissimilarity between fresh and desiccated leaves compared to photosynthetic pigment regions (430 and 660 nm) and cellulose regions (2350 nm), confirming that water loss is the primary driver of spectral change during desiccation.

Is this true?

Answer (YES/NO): NO